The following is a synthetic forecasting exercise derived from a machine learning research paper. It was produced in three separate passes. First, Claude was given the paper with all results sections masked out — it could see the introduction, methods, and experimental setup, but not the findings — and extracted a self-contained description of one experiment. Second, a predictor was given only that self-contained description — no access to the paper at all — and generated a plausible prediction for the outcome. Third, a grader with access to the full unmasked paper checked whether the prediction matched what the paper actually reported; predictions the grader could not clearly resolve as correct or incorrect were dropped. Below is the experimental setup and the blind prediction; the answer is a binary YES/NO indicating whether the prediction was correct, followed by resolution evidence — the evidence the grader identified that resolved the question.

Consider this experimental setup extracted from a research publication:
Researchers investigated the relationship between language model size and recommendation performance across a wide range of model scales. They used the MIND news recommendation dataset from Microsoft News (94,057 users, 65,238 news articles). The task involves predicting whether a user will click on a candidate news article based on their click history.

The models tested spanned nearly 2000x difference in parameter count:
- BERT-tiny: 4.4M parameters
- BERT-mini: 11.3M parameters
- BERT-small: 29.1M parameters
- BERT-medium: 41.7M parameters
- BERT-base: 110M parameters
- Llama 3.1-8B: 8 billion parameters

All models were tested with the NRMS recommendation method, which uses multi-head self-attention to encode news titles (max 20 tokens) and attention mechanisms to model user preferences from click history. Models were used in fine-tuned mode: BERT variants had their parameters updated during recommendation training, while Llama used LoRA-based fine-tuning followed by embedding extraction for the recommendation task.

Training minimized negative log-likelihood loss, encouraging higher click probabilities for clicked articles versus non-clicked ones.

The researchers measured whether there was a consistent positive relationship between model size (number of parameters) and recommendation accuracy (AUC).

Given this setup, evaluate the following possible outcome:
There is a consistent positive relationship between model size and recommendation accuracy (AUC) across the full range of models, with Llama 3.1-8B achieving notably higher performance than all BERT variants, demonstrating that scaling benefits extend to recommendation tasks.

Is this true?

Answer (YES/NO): NO